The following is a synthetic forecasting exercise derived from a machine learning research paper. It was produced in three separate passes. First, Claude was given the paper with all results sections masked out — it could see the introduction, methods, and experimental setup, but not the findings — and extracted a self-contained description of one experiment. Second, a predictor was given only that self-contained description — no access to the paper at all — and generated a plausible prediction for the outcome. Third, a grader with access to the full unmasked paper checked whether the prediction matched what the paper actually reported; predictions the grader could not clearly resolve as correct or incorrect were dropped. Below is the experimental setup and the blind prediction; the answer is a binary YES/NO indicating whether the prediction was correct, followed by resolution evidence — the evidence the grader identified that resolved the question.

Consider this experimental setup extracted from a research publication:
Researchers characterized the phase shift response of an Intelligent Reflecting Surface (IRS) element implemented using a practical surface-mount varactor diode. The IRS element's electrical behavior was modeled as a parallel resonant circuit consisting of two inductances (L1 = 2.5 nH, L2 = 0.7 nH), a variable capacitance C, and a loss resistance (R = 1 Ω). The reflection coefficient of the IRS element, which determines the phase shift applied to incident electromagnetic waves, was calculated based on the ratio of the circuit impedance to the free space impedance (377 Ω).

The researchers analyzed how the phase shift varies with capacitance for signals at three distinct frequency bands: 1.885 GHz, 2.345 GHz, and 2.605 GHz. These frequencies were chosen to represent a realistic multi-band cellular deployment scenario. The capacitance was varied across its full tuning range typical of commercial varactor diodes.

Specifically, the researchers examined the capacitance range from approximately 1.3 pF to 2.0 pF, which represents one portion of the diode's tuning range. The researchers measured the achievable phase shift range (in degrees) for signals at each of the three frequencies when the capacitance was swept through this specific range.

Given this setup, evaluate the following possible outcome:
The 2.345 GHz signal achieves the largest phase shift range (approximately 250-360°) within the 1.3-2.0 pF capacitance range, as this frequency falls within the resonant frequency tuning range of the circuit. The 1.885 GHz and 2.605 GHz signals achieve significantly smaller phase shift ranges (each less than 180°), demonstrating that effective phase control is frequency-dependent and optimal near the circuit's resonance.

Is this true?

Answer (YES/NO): YES